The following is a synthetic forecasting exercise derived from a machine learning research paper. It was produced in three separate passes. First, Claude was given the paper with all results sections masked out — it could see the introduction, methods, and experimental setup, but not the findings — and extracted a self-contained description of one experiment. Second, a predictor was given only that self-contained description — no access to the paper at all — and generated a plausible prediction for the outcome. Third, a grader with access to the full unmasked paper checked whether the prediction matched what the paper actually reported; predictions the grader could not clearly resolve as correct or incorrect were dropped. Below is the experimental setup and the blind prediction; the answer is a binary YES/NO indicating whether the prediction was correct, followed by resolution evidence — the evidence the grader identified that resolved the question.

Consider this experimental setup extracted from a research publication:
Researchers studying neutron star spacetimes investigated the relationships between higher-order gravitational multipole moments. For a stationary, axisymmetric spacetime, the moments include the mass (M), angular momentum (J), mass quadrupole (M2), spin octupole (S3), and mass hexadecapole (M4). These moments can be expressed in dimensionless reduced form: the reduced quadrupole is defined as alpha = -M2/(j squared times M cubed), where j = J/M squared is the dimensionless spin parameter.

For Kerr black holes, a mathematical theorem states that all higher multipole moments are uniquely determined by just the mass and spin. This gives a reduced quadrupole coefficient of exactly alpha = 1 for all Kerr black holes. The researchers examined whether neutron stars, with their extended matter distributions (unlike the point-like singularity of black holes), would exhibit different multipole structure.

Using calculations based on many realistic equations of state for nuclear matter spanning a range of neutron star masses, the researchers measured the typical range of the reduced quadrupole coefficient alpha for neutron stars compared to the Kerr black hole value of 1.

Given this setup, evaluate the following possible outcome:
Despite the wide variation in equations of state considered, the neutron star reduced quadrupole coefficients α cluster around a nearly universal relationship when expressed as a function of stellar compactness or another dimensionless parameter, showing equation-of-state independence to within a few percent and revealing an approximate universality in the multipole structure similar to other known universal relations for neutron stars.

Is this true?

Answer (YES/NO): NO